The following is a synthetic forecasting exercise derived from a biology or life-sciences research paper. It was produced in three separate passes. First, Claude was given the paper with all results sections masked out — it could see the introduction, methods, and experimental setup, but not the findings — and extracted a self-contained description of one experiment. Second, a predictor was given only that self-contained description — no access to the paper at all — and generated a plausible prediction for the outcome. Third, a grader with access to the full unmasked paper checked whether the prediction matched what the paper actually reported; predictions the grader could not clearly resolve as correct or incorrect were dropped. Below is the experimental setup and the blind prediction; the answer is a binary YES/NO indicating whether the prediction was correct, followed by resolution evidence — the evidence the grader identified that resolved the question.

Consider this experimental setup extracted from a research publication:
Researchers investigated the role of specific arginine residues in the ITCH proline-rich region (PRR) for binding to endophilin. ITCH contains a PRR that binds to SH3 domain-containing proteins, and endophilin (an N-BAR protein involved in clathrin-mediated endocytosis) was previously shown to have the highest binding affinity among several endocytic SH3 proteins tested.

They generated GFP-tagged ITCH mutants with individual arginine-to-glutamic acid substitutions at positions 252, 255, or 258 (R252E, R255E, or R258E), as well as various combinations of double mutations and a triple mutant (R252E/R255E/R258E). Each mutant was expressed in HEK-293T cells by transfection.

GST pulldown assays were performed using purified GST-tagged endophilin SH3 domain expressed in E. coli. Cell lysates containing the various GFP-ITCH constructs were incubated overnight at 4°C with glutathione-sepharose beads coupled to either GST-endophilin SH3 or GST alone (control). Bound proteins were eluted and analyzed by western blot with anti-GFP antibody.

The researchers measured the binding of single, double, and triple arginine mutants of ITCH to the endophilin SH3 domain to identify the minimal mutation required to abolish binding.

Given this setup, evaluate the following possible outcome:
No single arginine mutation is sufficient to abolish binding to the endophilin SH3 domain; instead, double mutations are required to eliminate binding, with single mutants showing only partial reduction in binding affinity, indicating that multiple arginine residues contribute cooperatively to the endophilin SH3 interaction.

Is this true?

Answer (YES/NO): NO